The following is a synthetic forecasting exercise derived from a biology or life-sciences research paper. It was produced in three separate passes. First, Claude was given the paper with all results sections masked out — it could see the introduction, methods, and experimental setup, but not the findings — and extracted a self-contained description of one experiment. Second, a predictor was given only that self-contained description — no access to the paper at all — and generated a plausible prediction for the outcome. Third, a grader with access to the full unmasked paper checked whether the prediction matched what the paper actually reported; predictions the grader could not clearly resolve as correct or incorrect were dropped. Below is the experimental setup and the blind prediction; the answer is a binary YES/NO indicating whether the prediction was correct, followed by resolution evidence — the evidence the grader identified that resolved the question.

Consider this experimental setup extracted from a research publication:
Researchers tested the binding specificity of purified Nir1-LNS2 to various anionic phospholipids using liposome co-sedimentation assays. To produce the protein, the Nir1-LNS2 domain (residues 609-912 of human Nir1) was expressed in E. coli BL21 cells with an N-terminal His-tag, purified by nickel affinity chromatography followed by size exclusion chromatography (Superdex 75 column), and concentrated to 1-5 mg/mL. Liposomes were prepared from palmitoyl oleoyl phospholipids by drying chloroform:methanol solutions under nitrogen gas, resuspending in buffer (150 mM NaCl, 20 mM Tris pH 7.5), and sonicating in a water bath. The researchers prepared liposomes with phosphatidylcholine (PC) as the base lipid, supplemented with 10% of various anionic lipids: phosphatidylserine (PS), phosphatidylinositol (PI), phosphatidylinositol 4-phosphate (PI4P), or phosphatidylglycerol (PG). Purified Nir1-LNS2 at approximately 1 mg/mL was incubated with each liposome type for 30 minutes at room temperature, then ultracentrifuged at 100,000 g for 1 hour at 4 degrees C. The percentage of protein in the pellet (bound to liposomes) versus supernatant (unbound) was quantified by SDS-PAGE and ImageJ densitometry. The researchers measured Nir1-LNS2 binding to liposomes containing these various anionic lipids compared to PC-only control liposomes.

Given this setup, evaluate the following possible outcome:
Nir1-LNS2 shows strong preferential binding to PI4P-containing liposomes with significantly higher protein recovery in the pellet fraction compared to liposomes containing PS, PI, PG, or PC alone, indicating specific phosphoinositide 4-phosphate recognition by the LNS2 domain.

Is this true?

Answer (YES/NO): NO